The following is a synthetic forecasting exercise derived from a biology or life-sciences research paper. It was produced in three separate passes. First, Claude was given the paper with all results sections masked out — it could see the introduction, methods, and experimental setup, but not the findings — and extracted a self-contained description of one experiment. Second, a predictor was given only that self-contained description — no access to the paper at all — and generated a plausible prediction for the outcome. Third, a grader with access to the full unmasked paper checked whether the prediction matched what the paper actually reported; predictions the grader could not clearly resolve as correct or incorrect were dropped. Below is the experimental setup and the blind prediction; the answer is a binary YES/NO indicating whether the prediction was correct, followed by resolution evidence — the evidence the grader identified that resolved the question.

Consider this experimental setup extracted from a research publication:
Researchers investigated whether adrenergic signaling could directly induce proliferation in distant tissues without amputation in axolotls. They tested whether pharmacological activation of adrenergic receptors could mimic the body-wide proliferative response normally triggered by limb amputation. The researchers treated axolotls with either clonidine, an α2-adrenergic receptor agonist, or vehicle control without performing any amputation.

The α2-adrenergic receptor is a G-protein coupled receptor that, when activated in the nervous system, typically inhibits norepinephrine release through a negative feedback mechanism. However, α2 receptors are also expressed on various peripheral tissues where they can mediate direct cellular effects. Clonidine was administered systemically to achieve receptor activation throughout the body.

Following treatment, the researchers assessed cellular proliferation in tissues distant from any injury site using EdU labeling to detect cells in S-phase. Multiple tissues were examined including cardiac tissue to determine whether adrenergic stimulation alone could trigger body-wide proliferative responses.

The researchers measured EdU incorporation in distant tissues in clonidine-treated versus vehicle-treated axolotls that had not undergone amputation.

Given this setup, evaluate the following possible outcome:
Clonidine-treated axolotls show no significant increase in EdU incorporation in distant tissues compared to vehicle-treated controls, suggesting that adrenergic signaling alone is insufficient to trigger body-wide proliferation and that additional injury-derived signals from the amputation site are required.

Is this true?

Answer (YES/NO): YES